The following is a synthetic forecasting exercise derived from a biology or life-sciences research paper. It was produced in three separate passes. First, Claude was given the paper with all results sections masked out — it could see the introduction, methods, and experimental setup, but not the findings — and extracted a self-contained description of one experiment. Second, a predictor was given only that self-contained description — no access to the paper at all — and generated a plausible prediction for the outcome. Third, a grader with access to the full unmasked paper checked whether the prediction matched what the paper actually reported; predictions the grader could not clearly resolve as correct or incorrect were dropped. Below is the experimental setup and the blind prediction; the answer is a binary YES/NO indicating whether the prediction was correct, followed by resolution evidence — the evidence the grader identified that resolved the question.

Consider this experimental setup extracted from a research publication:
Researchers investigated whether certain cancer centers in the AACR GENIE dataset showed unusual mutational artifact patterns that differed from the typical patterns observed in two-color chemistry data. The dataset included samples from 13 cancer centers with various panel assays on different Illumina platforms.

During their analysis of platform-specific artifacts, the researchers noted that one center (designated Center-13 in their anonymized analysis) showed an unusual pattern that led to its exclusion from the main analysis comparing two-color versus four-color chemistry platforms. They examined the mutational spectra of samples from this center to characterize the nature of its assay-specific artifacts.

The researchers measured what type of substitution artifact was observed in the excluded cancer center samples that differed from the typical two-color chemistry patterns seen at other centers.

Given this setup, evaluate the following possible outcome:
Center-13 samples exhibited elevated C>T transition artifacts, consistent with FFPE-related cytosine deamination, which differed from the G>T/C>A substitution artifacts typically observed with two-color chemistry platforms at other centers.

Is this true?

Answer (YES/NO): NO